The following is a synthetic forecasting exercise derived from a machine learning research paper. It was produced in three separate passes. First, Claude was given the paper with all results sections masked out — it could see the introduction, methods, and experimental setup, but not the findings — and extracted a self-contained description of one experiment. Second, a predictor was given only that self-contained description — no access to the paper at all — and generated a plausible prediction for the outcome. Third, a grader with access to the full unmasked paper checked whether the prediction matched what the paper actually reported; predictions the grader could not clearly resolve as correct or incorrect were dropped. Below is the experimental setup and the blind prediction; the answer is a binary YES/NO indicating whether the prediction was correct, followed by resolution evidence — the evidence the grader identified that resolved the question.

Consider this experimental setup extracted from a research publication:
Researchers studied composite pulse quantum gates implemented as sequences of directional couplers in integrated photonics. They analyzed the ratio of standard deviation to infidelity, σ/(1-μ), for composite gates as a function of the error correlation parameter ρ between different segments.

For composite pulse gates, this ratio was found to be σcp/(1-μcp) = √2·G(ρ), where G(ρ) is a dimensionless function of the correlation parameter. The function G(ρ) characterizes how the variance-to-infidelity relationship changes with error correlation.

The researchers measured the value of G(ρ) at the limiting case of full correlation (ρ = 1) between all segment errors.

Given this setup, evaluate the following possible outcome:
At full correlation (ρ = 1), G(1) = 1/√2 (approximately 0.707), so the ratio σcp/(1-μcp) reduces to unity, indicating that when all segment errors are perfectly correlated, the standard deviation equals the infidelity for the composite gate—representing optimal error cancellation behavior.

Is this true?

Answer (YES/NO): NO